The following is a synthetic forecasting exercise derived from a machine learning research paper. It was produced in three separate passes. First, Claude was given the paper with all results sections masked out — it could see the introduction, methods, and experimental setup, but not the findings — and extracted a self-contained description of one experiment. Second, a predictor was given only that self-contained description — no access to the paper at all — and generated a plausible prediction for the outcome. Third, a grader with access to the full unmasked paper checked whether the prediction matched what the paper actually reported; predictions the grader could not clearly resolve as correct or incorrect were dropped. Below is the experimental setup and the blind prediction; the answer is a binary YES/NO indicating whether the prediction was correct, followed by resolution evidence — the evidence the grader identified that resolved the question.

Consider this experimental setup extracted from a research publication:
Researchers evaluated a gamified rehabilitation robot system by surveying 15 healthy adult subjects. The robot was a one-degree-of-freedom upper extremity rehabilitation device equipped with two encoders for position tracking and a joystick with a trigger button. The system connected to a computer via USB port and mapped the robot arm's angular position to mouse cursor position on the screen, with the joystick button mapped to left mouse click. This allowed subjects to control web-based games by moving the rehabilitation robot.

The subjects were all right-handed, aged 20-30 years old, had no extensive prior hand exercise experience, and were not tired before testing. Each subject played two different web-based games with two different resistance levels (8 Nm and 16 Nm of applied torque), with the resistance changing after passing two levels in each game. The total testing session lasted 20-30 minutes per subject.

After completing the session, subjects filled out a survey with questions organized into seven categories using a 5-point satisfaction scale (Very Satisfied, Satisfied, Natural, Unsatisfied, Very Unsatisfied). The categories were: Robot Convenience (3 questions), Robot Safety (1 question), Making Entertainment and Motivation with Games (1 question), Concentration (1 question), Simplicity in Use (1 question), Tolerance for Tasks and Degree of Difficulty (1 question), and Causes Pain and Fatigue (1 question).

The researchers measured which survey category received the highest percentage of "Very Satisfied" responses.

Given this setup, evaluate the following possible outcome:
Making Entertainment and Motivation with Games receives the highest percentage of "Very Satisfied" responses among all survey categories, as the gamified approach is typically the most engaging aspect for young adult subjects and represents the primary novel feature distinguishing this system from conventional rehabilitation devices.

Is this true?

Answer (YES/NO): NO